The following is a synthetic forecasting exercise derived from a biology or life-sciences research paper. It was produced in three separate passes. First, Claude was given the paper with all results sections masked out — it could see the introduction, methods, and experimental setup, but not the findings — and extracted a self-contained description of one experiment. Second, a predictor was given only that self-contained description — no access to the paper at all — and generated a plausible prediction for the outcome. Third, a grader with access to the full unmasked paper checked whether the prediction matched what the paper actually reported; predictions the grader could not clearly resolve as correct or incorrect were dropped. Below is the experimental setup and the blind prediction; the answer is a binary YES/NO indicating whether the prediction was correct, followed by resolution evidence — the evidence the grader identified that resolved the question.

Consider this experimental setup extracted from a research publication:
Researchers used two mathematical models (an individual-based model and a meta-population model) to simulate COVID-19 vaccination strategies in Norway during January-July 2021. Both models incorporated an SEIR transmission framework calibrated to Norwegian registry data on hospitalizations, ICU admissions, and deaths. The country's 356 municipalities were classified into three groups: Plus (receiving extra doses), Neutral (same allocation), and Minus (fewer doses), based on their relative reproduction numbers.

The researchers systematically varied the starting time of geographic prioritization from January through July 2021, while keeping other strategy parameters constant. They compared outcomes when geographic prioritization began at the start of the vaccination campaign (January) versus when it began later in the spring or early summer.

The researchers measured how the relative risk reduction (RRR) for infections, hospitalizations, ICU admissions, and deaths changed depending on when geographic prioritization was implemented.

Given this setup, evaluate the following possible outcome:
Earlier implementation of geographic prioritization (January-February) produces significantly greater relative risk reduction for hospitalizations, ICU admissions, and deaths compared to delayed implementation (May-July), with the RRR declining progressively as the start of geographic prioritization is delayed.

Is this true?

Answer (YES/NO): NO